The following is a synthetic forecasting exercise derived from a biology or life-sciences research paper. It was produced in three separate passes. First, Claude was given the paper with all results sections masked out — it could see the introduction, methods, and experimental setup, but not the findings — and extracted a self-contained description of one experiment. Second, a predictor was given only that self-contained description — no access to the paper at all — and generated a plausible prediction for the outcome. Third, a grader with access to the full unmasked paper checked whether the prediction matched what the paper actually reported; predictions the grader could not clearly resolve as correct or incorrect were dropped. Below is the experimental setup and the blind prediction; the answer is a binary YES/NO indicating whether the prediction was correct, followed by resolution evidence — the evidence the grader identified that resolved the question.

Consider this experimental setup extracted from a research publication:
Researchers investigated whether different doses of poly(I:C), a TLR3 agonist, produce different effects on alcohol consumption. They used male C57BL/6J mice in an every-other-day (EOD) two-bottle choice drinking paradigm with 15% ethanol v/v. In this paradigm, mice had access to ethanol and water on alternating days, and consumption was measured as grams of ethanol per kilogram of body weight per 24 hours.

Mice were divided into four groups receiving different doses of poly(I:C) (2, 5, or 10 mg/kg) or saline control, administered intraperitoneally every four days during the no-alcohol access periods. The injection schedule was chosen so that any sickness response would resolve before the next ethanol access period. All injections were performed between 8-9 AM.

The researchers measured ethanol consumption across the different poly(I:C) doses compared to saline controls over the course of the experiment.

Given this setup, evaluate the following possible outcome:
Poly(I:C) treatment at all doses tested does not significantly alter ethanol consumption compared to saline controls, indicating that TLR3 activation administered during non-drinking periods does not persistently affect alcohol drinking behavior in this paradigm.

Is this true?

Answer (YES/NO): NO